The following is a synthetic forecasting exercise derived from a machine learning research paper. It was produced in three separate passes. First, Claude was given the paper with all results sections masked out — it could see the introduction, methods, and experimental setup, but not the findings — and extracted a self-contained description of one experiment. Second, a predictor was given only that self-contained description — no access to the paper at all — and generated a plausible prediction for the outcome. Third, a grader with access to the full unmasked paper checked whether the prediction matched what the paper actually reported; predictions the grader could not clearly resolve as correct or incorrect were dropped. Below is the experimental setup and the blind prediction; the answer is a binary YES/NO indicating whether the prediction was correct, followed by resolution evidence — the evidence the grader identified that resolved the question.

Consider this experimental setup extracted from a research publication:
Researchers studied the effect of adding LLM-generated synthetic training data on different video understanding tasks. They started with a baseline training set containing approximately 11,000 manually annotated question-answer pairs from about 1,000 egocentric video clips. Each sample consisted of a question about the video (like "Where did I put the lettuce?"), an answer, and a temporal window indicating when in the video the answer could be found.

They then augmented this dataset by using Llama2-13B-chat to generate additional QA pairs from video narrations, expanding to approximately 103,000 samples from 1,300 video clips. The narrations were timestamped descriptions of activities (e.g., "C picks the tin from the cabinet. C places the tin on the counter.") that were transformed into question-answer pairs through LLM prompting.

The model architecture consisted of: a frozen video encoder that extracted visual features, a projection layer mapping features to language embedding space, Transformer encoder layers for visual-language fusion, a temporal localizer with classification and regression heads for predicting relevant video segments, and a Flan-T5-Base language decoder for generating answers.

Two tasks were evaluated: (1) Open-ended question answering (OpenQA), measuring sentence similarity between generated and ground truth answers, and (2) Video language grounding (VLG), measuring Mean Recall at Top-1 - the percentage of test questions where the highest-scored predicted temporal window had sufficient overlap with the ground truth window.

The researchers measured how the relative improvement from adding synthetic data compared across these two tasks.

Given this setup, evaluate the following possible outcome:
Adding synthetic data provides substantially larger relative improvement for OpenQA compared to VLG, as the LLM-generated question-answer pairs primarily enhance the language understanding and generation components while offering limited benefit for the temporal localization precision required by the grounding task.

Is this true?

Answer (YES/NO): NO